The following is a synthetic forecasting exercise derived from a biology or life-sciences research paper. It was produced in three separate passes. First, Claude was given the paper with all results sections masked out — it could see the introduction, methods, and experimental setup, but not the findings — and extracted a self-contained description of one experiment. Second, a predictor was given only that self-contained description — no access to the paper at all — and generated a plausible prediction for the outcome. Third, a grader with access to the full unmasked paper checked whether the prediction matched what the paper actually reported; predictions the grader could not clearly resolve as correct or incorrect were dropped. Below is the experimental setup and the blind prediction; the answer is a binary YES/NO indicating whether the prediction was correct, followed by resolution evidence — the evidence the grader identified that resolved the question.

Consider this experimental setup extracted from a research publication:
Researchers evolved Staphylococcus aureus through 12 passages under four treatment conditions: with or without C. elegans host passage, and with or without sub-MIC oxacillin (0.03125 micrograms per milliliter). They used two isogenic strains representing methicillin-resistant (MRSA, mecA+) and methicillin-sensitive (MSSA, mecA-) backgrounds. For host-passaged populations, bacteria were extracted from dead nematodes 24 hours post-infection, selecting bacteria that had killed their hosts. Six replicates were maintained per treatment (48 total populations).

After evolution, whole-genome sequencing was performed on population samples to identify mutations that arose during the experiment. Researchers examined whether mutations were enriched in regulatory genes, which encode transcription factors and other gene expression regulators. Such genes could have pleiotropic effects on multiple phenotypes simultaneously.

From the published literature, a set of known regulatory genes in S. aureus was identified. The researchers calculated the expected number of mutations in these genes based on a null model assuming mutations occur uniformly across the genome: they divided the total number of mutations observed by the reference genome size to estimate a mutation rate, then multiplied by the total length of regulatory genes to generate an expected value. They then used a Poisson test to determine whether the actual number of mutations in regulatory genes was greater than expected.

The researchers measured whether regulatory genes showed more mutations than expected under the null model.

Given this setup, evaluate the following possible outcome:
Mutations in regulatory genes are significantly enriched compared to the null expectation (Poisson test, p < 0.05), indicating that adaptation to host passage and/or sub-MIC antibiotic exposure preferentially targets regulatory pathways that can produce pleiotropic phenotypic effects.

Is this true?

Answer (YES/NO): YES